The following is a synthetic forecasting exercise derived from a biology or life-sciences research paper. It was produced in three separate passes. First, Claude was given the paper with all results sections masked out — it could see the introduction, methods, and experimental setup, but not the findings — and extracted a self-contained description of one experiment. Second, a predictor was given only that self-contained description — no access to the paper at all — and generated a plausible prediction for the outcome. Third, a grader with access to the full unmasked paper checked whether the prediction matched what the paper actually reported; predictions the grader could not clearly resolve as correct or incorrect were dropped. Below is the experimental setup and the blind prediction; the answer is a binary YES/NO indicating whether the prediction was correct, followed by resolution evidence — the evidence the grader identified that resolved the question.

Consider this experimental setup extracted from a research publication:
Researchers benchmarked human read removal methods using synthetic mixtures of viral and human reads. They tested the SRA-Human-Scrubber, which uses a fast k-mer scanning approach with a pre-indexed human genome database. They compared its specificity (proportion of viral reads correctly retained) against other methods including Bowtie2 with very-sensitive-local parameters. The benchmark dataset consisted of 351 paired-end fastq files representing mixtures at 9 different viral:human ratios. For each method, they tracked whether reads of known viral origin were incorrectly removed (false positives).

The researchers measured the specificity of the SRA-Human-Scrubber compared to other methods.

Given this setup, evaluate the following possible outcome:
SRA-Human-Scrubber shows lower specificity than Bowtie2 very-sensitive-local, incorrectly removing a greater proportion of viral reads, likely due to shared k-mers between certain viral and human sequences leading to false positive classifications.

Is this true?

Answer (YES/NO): NO